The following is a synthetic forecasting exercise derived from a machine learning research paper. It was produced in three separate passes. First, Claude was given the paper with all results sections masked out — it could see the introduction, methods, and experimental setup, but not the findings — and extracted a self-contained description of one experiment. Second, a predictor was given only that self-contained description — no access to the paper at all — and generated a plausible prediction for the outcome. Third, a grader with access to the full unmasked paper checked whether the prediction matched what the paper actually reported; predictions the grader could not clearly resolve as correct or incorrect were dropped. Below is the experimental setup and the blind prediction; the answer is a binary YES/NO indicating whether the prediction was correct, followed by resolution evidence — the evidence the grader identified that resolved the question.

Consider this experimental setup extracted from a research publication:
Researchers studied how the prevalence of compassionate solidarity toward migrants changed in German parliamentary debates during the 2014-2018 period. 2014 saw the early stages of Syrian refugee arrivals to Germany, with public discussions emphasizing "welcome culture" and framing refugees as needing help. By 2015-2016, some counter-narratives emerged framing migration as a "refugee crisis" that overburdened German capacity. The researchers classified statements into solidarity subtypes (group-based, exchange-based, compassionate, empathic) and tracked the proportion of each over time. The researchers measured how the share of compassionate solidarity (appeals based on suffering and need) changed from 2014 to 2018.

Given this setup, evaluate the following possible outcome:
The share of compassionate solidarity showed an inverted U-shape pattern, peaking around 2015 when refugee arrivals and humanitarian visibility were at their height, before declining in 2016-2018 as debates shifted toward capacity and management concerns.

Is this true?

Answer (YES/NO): NO